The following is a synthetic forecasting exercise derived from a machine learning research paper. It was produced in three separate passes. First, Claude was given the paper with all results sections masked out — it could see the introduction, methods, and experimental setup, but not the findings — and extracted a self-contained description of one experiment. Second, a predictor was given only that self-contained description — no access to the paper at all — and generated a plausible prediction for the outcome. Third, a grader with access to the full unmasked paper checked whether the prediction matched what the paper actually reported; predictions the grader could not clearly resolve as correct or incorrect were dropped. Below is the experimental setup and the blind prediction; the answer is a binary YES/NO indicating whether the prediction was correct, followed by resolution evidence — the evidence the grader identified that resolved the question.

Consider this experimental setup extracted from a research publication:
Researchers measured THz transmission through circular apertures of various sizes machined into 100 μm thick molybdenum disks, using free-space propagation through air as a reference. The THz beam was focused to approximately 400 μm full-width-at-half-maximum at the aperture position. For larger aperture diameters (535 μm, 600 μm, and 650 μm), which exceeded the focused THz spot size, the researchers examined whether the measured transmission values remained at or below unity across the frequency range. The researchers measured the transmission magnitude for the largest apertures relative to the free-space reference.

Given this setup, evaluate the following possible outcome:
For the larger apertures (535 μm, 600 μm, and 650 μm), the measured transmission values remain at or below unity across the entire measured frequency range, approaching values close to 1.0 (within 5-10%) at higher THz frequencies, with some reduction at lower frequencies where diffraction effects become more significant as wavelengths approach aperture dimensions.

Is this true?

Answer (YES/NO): NO